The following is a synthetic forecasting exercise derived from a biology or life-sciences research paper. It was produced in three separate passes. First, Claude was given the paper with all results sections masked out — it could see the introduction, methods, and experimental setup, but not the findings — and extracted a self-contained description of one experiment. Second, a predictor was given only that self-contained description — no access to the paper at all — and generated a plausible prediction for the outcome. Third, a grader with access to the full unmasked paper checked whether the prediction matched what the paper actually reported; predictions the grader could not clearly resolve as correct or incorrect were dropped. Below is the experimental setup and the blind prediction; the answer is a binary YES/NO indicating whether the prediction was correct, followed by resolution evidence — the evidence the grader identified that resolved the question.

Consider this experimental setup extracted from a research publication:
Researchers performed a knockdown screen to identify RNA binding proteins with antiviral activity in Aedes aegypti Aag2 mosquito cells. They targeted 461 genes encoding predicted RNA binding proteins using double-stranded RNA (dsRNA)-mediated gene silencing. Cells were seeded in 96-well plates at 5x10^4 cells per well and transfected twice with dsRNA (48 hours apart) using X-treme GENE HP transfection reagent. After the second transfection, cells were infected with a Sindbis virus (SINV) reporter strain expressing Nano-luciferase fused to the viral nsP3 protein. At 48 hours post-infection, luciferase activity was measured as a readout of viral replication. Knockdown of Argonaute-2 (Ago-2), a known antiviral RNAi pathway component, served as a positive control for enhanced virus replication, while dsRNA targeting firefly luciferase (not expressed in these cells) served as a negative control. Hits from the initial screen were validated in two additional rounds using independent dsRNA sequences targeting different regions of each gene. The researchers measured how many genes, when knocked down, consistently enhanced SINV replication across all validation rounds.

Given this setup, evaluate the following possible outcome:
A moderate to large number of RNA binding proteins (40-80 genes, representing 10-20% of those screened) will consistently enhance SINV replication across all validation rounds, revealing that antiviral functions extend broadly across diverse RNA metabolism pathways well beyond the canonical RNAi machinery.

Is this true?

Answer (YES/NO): NO